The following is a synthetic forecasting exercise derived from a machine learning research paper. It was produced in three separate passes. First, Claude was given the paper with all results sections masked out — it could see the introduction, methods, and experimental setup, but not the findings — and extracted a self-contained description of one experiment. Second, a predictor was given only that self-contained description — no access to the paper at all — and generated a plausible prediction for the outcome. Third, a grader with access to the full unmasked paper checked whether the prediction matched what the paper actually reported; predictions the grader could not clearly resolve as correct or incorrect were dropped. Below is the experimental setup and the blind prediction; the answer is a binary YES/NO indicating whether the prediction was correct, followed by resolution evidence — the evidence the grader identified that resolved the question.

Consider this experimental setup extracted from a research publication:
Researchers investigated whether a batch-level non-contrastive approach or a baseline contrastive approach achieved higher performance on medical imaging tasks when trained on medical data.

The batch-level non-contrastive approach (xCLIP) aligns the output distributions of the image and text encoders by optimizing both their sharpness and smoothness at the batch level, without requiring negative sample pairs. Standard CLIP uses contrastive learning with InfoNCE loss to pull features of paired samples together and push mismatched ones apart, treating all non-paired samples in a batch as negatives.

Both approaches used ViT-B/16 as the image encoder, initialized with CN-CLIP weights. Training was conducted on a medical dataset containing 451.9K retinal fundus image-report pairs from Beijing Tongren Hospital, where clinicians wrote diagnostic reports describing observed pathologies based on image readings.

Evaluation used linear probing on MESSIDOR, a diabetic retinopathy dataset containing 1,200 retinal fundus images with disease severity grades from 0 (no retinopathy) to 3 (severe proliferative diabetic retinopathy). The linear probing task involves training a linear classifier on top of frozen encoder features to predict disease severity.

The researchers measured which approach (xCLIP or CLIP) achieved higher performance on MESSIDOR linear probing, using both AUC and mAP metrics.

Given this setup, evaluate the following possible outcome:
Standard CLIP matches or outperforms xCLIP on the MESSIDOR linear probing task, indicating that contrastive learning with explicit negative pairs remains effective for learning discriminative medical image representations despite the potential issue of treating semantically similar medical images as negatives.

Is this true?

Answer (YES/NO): YES